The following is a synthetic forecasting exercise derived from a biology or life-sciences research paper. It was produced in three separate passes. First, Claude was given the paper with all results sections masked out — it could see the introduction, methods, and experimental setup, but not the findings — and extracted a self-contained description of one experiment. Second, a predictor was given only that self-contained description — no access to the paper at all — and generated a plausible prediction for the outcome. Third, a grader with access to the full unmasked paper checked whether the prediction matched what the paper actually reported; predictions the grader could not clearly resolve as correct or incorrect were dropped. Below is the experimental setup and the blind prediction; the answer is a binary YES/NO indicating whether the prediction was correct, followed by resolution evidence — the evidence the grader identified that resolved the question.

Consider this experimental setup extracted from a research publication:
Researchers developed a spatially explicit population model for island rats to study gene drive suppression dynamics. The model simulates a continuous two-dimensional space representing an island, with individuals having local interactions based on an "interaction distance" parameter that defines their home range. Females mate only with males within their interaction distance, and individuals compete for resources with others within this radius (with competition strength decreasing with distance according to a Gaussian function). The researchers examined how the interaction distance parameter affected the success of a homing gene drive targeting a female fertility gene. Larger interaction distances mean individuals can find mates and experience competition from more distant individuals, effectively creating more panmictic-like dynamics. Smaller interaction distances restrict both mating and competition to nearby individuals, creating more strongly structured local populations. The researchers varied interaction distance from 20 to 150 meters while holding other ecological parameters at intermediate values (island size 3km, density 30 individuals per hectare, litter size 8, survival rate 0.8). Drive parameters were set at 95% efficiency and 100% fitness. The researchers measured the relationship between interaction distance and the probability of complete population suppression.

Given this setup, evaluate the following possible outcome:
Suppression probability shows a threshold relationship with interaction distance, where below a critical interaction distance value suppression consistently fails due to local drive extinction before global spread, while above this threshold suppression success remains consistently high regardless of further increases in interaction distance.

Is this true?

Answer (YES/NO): NO